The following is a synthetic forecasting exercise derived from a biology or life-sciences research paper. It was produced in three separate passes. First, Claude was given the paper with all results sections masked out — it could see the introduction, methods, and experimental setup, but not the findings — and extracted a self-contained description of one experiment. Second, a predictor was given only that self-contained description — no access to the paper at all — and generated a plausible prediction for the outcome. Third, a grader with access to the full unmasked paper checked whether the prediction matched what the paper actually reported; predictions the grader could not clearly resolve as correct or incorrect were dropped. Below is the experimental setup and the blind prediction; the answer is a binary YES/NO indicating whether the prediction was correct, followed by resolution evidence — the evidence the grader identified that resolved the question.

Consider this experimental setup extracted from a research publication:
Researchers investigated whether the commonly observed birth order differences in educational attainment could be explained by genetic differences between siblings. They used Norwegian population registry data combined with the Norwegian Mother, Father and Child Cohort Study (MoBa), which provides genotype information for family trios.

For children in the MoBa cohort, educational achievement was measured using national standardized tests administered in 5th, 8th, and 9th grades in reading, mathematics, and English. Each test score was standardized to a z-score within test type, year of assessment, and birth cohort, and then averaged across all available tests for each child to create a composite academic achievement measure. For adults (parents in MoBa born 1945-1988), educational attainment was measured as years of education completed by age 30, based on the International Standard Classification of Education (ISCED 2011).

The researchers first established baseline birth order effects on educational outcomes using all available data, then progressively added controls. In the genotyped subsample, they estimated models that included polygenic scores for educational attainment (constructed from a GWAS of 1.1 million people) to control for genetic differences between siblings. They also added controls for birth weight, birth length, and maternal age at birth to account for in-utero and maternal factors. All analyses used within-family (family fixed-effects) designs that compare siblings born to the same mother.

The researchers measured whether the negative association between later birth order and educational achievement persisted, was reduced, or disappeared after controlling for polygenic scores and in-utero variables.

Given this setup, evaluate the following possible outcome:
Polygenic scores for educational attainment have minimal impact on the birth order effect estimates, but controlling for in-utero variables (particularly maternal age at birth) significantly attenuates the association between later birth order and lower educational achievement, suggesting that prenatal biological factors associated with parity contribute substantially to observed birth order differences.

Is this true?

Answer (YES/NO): NO